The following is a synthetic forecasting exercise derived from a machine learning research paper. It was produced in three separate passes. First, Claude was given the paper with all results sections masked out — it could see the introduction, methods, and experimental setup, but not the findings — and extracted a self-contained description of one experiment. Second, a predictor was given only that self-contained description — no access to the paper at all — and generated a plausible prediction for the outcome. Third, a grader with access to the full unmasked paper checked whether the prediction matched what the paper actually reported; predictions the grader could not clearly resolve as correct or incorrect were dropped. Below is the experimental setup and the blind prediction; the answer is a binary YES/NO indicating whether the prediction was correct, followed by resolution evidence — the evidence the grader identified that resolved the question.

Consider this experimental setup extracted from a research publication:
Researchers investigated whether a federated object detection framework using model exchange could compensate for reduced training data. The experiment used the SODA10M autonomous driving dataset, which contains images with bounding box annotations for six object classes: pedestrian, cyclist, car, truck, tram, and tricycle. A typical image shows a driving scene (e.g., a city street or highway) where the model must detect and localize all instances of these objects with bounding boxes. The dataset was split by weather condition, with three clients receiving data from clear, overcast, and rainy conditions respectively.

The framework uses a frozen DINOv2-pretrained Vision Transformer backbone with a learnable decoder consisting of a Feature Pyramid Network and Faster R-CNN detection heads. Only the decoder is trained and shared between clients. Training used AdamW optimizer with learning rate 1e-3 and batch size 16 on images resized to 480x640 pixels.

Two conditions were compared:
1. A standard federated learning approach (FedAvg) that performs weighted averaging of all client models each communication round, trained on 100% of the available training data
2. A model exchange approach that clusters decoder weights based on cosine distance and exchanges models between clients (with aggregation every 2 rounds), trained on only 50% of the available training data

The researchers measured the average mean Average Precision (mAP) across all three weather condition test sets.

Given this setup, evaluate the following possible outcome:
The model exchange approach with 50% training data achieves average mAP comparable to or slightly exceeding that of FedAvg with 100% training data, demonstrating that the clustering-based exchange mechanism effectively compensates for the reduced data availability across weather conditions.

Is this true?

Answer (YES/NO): YES